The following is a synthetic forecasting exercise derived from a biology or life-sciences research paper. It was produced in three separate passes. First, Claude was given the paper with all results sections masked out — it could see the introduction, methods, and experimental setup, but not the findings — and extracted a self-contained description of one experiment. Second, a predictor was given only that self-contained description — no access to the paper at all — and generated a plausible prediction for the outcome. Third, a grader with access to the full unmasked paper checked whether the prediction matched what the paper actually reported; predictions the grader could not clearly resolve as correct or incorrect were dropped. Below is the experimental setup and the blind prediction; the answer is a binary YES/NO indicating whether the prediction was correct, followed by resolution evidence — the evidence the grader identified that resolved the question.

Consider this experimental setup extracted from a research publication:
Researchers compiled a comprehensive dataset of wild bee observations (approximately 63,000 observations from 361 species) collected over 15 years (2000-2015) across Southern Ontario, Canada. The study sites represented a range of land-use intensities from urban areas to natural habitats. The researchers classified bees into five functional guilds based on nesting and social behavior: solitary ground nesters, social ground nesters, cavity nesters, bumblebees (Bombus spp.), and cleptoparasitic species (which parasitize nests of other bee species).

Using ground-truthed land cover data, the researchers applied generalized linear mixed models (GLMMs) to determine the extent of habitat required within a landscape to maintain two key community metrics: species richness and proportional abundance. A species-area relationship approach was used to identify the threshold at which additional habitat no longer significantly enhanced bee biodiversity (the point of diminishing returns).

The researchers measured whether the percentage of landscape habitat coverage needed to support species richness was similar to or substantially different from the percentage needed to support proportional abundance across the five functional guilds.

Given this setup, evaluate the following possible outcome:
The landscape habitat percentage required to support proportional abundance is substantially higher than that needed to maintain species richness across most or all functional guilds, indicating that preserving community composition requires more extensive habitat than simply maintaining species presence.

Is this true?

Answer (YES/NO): NO